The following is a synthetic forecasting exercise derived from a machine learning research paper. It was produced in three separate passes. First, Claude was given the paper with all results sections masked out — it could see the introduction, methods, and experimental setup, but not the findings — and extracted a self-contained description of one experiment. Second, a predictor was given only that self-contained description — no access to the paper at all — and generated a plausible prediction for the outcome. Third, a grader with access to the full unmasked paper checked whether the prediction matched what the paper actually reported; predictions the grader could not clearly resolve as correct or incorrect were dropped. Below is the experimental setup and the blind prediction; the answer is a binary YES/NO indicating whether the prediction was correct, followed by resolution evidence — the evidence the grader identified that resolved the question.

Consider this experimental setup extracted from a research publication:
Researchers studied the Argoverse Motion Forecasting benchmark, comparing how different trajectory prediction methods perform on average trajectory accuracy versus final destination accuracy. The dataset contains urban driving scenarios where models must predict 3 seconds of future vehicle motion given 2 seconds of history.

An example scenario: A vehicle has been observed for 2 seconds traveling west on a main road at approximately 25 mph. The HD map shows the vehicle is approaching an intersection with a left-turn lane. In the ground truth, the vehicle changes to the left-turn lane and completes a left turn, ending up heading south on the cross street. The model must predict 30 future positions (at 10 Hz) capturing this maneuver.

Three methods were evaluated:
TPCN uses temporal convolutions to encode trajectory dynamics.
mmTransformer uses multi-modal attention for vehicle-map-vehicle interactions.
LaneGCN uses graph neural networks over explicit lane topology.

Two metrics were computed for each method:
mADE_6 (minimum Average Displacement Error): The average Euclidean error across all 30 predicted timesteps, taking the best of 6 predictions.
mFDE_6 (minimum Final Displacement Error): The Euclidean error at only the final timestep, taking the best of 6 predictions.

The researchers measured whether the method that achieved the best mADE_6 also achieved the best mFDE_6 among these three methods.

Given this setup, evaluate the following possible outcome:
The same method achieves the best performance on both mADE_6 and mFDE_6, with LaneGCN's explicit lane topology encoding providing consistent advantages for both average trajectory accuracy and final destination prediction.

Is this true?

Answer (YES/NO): NO